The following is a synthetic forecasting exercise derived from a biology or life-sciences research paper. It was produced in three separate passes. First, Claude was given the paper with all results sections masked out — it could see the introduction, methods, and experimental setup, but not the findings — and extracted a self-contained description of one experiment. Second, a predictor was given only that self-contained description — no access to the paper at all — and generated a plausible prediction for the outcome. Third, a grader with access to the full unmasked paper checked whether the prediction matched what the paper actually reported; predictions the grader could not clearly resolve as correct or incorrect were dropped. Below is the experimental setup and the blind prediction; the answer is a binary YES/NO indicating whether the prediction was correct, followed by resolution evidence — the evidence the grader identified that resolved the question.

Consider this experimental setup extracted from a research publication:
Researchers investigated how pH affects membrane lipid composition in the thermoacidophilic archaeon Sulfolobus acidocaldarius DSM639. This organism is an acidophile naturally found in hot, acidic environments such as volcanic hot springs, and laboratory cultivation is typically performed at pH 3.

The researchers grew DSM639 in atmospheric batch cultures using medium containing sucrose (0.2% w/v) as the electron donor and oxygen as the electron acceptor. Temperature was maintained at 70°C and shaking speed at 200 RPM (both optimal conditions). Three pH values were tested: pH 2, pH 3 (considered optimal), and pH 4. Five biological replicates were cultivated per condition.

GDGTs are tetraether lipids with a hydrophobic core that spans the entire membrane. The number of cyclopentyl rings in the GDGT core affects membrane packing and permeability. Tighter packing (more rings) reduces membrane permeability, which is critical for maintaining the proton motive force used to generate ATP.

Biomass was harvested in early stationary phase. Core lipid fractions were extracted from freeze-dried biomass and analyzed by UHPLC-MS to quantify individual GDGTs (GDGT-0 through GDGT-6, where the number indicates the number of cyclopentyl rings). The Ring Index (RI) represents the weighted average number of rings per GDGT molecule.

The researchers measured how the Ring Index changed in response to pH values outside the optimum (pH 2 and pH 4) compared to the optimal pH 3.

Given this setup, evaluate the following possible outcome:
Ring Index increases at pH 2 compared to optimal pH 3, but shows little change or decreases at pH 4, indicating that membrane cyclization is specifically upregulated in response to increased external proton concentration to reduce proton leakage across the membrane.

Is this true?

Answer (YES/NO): NO